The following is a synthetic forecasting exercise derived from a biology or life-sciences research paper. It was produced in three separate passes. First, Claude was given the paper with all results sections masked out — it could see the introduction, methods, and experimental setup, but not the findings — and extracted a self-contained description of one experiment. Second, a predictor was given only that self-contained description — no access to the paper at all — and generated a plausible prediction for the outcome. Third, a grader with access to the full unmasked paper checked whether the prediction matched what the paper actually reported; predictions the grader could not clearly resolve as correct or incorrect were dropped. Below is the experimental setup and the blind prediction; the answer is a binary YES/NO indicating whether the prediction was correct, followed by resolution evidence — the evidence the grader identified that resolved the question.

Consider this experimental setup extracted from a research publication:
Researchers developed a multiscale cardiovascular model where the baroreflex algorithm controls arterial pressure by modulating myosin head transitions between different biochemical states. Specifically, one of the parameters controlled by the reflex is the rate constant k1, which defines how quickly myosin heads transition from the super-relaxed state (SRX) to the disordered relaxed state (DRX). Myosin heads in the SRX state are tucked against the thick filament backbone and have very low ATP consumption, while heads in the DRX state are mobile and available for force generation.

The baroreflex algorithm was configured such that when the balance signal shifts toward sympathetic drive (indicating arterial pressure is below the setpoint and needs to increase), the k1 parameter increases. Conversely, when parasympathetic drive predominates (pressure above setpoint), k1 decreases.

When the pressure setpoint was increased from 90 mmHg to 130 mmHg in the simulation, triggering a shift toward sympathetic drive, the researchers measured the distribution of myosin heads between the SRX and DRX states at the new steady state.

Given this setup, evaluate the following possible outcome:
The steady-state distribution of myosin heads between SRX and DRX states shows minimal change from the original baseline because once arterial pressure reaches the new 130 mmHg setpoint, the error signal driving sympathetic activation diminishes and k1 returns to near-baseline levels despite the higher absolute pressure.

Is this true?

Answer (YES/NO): NO